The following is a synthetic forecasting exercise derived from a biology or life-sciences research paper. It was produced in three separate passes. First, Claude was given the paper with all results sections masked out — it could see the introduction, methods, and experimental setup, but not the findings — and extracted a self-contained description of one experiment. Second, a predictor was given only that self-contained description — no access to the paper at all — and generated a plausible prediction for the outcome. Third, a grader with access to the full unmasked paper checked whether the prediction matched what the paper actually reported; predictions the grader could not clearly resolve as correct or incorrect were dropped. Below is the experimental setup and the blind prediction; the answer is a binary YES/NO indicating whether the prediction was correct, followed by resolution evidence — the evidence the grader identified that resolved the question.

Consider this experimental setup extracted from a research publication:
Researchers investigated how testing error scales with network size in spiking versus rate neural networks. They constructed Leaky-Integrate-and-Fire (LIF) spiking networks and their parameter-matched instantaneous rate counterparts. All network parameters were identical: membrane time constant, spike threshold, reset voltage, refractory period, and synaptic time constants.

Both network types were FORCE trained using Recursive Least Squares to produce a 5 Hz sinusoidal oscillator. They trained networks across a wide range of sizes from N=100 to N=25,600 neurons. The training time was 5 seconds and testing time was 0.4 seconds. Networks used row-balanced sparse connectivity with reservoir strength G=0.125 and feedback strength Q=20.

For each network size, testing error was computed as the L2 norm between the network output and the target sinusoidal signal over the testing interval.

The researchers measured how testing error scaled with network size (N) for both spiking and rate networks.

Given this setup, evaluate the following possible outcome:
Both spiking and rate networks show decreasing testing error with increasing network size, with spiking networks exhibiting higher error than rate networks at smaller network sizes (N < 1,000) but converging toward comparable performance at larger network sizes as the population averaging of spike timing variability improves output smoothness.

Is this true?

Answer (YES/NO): NO